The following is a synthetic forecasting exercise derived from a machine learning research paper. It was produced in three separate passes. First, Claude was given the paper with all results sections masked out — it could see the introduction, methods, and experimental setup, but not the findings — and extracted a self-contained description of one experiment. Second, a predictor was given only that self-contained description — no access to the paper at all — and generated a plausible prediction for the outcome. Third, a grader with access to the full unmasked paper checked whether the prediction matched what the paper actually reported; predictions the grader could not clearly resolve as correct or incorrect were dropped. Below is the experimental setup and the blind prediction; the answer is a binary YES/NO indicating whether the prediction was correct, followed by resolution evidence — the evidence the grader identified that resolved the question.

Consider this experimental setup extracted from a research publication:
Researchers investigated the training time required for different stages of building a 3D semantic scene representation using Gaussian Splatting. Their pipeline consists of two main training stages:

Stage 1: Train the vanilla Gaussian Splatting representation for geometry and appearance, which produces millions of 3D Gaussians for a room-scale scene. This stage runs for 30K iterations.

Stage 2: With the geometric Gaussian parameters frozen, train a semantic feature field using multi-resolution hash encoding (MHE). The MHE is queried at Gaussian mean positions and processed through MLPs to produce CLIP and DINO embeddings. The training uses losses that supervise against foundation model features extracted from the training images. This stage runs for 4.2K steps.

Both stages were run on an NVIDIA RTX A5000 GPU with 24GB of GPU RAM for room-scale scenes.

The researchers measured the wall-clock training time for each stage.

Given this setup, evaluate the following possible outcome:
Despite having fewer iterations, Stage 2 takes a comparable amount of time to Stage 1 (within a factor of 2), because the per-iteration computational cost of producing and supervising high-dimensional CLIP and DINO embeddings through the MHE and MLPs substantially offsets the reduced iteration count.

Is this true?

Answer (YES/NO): NO